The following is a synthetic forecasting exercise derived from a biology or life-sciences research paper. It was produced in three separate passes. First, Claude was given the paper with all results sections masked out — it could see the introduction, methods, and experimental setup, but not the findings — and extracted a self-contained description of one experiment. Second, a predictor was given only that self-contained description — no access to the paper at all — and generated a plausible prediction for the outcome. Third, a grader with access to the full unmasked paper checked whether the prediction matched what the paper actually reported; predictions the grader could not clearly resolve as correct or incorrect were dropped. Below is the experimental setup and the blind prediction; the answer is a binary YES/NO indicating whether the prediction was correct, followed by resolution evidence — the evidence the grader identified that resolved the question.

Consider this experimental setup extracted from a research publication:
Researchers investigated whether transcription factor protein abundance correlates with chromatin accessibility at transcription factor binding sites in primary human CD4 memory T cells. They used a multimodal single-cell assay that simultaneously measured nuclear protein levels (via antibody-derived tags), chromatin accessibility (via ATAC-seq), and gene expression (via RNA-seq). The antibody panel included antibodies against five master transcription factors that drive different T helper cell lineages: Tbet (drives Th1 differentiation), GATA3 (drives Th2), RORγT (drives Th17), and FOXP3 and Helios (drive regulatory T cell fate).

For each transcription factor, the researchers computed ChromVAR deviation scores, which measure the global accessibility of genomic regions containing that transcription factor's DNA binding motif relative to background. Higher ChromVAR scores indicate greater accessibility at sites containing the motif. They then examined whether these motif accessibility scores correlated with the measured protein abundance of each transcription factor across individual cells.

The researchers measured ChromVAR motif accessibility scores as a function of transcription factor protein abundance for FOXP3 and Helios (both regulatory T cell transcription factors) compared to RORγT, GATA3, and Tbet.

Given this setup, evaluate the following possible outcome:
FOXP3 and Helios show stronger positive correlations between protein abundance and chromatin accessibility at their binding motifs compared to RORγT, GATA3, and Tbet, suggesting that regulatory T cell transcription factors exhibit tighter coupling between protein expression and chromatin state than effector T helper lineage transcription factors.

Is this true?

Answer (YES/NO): NO